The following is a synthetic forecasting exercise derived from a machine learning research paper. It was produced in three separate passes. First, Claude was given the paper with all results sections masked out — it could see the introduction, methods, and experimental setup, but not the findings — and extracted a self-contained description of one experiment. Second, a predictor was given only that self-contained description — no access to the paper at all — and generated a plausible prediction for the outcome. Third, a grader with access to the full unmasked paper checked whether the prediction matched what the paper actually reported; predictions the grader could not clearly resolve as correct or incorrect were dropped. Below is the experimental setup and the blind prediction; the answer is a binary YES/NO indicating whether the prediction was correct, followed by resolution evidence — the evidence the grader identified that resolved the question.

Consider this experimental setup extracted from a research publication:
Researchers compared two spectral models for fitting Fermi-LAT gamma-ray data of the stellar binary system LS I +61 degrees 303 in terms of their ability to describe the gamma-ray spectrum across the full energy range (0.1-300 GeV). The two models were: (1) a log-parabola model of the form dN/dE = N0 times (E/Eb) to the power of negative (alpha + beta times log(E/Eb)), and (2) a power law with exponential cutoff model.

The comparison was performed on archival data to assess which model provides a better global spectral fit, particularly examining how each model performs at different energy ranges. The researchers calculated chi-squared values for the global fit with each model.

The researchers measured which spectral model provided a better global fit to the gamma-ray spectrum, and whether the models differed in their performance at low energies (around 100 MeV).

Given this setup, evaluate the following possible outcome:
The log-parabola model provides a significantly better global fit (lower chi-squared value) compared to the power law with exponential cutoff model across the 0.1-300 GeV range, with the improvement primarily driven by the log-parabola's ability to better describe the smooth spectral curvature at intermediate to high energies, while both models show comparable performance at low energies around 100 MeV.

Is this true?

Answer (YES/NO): NO